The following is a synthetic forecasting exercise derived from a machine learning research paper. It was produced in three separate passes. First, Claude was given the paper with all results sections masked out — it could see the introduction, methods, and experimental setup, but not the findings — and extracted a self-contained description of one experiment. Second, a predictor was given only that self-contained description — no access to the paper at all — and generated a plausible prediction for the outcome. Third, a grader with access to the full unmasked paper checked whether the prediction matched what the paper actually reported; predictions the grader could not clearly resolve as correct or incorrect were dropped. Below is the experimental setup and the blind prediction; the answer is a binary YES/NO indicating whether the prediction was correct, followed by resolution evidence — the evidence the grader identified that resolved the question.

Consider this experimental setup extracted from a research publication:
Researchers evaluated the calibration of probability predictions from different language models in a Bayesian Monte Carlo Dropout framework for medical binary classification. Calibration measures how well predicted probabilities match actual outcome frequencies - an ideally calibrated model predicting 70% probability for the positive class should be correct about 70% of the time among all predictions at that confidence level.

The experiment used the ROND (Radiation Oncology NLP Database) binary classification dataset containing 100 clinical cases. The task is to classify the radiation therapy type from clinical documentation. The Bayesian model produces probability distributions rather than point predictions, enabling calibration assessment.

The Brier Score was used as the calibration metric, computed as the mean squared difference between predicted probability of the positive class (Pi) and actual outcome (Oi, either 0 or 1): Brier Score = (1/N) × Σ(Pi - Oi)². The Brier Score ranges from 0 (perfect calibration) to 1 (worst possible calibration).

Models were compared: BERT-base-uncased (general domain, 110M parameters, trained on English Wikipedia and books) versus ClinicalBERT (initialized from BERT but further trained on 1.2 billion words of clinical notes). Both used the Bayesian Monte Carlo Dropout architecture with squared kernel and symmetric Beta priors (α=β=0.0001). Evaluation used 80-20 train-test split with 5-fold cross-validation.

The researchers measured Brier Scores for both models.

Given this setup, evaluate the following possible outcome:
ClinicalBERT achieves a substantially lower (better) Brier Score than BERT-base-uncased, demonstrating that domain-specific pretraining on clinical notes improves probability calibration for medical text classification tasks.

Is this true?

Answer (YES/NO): YES